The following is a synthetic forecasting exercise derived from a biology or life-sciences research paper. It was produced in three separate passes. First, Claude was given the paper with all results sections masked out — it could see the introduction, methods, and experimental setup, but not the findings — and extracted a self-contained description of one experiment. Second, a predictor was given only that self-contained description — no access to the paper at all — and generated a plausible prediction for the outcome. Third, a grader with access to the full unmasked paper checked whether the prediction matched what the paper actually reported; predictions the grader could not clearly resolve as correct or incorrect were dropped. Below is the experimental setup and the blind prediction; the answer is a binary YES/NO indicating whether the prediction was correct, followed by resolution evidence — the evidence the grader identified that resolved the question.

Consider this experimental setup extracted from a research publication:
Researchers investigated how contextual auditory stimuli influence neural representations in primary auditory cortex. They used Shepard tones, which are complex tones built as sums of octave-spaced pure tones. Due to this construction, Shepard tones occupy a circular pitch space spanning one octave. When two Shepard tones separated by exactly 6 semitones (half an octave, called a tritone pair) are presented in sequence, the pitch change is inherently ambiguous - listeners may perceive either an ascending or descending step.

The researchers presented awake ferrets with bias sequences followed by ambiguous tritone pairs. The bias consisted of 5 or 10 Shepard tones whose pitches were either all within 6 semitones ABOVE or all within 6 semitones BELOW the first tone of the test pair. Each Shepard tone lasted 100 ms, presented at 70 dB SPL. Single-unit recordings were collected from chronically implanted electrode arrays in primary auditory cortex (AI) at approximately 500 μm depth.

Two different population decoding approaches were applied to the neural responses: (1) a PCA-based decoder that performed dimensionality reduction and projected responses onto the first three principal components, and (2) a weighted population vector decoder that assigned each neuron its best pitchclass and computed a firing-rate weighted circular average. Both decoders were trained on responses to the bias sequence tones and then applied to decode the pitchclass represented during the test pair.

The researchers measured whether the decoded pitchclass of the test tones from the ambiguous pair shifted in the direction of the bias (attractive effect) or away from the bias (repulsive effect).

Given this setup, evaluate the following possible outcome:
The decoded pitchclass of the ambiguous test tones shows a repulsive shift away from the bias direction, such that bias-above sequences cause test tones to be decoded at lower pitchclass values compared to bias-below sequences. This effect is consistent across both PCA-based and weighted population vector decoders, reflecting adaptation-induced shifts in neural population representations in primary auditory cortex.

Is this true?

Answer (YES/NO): YES